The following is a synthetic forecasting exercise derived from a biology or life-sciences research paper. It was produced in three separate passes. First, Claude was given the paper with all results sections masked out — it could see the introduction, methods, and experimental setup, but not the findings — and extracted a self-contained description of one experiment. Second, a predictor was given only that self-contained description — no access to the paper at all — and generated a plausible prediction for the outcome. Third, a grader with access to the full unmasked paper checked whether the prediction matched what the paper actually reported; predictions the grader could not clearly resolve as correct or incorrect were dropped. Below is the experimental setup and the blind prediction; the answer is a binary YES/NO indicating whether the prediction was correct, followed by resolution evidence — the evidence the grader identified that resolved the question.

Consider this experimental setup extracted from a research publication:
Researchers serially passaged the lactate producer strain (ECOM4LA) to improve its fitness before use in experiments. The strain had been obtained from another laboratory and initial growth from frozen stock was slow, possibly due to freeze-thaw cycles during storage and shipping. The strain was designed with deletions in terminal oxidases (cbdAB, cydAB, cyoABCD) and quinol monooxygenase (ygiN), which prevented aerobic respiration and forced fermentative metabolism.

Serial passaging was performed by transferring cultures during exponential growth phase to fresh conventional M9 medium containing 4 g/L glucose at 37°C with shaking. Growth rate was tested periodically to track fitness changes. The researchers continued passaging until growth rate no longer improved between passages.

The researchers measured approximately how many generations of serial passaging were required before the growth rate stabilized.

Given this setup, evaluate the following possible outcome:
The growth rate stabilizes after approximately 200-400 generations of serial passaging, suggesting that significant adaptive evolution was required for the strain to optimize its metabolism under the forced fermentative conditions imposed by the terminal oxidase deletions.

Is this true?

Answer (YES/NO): NO